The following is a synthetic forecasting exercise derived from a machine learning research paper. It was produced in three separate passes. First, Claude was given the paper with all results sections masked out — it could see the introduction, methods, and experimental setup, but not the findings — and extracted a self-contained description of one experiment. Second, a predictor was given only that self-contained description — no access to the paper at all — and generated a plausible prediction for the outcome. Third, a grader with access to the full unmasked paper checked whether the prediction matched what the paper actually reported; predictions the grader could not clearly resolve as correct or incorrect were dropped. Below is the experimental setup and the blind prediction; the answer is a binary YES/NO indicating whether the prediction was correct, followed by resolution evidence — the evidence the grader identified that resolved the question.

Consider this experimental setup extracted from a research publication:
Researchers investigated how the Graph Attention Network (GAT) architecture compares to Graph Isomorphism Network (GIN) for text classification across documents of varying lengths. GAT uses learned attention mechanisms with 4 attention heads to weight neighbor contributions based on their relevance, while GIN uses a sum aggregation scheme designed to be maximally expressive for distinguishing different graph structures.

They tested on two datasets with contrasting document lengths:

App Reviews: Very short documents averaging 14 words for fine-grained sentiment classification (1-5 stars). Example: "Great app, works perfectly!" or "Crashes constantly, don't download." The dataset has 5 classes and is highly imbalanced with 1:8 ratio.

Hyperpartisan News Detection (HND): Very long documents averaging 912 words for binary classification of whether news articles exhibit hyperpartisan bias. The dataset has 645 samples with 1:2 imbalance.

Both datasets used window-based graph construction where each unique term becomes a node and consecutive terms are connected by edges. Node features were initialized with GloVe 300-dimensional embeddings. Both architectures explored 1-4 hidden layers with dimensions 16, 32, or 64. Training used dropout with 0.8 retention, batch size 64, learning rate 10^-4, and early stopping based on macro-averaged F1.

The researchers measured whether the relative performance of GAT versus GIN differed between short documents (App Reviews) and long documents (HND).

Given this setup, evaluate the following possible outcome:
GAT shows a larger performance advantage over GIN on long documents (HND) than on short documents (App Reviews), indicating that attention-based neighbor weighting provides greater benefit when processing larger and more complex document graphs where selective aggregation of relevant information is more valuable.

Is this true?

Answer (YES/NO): NO